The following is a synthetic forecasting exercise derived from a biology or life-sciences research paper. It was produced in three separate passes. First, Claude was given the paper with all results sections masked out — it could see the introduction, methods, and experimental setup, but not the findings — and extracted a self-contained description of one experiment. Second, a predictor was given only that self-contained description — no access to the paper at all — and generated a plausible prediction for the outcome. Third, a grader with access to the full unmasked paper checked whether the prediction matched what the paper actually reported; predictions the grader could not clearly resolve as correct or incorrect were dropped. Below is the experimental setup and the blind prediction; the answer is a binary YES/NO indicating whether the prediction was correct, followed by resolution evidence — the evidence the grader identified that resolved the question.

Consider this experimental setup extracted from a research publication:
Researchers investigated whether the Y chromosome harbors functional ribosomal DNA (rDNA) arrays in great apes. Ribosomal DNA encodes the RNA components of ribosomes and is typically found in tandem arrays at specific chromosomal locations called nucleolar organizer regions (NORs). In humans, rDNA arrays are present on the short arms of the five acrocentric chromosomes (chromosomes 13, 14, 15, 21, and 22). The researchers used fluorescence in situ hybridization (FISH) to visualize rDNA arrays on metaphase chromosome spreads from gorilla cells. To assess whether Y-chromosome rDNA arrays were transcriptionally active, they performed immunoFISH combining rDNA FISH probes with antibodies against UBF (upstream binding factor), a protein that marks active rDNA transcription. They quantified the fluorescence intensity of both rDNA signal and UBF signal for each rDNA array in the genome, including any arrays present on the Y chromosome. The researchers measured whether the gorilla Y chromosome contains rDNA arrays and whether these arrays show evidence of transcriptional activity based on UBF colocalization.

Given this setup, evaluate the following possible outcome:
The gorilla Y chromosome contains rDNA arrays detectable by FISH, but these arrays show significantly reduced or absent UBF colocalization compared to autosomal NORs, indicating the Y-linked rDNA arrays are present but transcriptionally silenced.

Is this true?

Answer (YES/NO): NO